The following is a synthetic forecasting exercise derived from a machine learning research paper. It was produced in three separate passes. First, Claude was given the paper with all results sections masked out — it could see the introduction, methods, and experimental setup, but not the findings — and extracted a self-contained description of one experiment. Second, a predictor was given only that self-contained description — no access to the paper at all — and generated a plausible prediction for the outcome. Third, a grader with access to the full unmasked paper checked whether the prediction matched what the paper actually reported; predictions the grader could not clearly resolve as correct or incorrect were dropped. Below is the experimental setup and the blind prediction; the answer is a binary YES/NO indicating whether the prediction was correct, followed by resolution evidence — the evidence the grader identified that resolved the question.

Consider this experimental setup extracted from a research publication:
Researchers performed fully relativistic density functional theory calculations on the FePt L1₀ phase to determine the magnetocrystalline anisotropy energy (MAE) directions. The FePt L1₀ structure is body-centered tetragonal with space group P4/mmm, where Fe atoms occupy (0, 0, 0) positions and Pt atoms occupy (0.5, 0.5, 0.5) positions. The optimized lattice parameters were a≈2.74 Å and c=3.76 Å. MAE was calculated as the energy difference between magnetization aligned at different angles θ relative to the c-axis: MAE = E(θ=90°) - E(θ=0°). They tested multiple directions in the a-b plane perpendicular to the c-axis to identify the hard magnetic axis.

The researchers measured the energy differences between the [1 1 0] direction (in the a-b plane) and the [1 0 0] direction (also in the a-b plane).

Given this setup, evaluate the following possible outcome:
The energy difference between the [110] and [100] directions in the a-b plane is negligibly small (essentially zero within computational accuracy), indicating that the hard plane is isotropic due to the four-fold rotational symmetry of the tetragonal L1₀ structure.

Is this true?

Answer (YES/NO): YES